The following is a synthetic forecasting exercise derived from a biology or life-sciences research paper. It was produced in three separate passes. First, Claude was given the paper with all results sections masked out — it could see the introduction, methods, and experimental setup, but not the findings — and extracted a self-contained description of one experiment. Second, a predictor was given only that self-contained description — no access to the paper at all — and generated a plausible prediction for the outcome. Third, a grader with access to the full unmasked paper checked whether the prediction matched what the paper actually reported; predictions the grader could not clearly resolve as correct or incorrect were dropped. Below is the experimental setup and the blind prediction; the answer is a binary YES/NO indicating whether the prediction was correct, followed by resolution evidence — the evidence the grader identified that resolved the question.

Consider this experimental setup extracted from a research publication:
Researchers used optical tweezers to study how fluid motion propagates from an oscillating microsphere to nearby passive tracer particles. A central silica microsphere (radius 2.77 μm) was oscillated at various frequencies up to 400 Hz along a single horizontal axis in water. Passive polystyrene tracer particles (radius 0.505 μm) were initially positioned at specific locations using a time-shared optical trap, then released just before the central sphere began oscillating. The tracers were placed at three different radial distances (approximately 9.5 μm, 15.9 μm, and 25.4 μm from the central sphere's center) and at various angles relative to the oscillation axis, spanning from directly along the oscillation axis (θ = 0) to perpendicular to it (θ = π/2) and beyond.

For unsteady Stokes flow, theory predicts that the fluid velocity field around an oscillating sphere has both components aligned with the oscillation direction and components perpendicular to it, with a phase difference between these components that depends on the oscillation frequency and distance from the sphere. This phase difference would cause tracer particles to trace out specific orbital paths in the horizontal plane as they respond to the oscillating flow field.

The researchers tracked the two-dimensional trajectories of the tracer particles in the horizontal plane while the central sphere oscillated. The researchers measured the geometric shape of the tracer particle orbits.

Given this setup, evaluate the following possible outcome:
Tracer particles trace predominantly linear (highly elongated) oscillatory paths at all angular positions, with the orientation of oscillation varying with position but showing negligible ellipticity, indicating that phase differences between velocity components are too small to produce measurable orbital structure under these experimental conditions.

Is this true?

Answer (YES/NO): NO